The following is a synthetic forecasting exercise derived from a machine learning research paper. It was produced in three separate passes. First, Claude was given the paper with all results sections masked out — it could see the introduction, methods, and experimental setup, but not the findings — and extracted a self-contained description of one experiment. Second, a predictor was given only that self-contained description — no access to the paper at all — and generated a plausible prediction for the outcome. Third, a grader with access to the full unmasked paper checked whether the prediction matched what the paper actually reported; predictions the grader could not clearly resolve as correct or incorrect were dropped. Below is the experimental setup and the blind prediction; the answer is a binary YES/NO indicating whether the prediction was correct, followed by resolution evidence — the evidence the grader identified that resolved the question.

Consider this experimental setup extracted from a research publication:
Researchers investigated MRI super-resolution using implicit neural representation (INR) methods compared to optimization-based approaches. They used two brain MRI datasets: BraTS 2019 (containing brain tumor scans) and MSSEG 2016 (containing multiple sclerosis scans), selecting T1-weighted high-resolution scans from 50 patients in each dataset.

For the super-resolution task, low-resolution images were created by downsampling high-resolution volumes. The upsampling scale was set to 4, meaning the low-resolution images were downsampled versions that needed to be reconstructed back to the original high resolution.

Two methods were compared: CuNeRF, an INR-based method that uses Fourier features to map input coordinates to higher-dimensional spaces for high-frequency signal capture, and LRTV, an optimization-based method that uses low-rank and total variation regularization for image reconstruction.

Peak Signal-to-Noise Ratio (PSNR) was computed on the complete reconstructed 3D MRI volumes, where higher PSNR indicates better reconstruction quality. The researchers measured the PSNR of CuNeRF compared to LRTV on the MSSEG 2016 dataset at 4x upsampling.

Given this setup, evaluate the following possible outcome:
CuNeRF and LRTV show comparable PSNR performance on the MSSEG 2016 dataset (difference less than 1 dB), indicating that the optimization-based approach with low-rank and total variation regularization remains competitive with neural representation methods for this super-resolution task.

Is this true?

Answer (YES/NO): NO